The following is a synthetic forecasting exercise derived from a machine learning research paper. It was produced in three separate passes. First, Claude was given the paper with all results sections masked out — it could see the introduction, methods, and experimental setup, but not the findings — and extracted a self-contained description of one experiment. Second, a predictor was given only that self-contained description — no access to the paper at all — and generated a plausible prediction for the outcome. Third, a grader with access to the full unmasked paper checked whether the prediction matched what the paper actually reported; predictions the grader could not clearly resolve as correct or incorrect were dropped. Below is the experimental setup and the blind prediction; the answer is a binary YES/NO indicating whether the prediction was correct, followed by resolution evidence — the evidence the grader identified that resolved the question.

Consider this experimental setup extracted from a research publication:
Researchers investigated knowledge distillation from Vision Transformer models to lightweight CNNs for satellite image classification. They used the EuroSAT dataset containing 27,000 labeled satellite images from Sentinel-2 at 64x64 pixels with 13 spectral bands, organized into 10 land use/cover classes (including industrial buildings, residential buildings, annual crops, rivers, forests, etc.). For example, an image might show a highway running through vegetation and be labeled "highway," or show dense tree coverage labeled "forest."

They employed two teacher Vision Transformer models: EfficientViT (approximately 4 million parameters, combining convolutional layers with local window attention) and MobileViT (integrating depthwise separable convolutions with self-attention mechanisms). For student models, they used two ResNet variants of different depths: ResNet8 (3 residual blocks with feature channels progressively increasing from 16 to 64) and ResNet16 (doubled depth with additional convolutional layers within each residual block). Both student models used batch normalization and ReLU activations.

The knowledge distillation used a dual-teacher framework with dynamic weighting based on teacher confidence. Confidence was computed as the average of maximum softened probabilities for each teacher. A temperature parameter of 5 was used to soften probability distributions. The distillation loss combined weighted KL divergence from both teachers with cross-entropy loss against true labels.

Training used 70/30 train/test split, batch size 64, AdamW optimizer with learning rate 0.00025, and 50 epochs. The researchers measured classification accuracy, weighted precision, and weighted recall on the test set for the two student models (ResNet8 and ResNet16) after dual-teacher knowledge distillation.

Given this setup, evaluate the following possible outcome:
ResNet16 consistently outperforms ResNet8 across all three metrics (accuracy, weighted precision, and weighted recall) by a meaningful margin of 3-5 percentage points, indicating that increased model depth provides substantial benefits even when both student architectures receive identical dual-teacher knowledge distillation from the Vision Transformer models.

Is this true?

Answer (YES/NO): YES